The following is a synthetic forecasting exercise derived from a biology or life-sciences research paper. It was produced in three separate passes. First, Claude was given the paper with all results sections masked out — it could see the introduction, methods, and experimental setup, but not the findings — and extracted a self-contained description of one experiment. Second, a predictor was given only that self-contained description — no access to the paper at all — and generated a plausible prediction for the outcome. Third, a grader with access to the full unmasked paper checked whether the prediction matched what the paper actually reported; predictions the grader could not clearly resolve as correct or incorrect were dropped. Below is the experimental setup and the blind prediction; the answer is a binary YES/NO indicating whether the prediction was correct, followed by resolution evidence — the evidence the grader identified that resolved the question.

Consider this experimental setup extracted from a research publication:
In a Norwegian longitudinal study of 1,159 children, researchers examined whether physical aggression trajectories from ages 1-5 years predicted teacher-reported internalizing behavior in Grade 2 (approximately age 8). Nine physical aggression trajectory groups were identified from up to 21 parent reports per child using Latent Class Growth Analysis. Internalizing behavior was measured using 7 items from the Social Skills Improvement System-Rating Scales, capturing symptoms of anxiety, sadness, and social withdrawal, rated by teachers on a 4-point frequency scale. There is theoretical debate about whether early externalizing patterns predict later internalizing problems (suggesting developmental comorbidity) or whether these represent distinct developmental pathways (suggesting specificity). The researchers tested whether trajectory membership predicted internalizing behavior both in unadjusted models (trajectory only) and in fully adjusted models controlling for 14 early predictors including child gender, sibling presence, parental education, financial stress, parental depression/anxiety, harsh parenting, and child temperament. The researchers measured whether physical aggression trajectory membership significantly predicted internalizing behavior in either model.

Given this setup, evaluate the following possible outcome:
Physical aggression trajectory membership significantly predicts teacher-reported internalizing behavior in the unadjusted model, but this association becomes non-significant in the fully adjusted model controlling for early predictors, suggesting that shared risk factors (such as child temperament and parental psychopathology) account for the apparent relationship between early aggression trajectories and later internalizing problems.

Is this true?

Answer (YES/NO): NO